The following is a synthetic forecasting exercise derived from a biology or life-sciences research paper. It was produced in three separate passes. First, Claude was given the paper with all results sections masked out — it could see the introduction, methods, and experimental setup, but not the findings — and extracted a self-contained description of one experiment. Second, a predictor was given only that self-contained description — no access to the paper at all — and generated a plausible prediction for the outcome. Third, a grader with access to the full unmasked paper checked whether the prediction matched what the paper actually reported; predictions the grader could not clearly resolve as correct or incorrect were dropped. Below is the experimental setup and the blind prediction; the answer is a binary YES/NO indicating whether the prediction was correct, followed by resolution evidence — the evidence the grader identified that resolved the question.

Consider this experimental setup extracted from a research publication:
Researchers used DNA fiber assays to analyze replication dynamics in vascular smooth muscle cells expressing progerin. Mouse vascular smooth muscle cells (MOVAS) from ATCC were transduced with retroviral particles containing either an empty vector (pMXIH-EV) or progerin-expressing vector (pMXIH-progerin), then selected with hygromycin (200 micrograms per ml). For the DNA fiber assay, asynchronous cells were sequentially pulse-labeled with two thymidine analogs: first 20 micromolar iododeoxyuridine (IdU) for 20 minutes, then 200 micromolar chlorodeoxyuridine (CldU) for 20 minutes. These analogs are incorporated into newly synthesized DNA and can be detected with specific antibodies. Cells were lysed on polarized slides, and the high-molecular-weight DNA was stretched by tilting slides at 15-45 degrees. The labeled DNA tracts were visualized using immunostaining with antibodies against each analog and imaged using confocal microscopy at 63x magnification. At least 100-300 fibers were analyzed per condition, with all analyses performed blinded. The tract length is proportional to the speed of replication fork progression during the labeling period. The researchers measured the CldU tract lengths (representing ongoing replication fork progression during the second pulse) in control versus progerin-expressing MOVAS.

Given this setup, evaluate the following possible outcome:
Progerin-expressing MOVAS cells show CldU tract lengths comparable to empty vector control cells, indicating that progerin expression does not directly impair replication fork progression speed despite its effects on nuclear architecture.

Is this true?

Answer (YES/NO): NO